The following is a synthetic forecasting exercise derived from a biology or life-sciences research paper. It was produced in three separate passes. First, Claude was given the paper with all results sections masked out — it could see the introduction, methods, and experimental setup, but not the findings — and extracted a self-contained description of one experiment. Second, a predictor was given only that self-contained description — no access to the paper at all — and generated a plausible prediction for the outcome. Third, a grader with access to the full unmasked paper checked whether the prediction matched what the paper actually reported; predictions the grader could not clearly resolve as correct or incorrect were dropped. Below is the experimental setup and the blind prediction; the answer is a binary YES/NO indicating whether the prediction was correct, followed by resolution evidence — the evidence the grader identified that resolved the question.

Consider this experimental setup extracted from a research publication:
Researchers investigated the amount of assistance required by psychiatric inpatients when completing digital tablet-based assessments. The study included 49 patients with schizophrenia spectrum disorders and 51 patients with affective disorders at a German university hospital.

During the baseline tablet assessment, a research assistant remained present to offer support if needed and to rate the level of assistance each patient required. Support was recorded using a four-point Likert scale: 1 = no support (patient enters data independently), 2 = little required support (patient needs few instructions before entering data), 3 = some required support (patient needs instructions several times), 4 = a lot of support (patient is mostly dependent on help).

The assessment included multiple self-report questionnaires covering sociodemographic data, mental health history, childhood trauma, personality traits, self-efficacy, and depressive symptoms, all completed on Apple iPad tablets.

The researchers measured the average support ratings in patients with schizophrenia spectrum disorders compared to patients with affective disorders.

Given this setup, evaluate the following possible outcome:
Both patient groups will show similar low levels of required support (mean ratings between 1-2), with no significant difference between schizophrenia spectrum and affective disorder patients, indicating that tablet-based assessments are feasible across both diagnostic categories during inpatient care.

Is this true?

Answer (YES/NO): NO